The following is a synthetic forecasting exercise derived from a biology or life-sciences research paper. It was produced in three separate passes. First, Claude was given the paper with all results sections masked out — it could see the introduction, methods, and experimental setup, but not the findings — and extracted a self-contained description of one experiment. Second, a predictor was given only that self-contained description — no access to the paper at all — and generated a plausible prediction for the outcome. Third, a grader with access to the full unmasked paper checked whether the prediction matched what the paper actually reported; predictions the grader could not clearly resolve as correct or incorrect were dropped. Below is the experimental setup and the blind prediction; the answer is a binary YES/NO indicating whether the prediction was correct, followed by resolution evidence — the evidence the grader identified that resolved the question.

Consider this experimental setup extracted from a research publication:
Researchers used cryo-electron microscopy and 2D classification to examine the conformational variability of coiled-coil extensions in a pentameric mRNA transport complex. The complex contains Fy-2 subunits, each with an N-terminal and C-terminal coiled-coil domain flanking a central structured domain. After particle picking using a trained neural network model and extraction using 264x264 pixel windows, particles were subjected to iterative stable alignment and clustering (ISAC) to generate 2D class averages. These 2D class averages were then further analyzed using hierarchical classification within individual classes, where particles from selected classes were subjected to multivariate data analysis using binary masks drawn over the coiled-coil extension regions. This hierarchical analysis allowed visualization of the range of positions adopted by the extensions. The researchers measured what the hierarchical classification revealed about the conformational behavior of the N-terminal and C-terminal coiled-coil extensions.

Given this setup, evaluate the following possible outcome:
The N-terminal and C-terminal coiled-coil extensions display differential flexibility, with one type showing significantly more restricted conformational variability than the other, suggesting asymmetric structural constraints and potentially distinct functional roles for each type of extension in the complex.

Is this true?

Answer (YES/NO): YES